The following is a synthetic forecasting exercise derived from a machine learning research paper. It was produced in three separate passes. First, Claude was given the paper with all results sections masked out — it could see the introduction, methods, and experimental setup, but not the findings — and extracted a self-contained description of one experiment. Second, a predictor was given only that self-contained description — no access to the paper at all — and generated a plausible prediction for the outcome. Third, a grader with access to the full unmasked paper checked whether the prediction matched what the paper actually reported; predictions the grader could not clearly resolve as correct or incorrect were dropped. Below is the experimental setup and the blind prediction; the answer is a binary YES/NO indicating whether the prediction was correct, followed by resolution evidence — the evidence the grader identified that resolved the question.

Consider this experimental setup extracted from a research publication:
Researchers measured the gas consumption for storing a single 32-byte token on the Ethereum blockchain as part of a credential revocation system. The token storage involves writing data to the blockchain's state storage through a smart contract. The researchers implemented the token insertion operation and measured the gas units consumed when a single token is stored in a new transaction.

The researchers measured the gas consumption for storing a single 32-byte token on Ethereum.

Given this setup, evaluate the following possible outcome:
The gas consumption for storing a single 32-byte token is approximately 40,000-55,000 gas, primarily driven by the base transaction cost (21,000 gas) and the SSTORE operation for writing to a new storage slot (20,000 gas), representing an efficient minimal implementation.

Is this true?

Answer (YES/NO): NO